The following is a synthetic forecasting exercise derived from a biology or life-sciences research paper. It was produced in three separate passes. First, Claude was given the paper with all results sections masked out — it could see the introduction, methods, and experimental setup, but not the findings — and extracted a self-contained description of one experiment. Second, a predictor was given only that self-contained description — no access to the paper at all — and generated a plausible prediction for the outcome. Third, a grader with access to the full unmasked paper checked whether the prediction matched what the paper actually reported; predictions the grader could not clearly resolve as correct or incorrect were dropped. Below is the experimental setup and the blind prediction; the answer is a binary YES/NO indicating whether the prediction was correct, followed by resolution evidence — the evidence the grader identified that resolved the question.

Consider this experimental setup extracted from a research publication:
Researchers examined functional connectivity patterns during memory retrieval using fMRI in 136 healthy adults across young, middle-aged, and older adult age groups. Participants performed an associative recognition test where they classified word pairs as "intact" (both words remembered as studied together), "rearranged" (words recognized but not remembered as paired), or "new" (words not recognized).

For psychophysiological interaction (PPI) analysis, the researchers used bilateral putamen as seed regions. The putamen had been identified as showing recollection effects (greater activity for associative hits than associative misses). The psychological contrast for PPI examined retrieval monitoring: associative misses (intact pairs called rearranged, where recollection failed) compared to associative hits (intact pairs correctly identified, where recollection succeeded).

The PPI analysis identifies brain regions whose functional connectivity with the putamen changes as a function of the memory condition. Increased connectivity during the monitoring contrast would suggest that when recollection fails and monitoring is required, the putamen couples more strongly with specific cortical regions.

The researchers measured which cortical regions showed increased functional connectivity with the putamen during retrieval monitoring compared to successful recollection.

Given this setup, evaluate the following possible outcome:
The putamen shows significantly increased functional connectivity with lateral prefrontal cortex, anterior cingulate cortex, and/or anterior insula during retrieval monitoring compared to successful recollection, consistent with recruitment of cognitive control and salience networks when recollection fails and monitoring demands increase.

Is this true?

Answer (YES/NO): NO